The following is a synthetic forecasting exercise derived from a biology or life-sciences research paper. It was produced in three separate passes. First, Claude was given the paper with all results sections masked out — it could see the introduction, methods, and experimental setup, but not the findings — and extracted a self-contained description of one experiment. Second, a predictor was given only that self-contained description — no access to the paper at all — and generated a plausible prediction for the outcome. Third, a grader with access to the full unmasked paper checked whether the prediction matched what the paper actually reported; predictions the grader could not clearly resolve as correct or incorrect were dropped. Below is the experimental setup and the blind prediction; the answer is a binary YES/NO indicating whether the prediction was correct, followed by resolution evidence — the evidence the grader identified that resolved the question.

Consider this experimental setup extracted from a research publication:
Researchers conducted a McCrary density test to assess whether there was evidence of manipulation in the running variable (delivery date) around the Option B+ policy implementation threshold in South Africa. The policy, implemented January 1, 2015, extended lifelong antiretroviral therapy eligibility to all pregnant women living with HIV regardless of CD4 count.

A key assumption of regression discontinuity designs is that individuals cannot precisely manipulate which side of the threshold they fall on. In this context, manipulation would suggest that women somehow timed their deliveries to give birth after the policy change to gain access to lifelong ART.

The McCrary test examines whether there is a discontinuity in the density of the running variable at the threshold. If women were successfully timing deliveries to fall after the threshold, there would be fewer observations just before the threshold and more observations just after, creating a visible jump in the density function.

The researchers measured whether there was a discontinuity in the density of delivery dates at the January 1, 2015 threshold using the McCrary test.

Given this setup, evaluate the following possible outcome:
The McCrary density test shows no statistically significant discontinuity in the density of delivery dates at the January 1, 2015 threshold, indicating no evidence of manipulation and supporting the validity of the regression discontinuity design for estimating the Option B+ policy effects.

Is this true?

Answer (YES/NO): YES